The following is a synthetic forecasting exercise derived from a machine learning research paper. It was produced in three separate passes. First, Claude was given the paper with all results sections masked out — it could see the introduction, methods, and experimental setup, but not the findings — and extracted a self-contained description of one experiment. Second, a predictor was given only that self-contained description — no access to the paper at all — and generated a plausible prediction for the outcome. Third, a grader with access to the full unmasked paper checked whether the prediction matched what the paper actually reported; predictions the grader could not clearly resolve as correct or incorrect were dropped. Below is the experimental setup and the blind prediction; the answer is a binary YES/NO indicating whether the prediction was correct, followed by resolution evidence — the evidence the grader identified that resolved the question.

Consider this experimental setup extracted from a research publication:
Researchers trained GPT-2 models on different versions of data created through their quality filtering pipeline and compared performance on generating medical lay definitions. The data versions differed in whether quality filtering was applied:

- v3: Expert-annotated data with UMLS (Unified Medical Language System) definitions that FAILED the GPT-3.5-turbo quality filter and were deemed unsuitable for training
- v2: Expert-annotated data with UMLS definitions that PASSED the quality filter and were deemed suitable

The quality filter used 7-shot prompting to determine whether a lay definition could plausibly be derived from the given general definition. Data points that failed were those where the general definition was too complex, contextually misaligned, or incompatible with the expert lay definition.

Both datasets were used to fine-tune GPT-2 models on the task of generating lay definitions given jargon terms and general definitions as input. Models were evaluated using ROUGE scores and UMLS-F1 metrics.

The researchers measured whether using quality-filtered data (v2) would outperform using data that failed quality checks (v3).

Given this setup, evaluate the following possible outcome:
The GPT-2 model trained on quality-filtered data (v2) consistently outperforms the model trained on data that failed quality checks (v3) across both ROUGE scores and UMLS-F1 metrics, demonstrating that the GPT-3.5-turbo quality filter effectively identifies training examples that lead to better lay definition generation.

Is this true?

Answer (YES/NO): YES